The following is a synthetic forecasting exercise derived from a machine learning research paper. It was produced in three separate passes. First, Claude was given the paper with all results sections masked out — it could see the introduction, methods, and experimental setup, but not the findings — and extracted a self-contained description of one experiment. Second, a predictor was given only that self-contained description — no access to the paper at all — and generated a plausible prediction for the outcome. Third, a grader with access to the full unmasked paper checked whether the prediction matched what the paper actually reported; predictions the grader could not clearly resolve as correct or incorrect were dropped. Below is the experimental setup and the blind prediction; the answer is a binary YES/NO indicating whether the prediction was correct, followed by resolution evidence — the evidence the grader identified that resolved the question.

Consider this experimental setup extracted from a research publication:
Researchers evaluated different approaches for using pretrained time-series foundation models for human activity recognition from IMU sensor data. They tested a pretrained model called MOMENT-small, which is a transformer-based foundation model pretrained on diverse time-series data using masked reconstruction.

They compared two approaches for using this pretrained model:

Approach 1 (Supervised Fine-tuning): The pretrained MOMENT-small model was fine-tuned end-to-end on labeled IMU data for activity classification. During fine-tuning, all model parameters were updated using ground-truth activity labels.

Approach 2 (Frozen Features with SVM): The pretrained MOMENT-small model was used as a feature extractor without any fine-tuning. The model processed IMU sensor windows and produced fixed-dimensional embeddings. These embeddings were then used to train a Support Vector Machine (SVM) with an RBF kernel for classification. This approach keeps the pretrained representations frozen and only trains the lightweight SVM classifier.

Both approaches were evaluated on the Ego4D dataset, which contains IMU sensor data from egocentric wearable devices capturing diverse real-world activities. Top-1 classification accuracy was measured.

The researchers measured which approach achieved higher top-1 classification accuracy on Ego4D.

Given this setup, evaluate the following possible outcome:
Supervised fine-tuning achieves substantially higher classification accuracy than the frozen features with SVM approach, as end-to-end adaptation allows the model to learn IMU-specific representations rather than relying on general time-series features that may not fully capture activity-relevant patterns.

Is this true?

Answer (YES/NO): YES